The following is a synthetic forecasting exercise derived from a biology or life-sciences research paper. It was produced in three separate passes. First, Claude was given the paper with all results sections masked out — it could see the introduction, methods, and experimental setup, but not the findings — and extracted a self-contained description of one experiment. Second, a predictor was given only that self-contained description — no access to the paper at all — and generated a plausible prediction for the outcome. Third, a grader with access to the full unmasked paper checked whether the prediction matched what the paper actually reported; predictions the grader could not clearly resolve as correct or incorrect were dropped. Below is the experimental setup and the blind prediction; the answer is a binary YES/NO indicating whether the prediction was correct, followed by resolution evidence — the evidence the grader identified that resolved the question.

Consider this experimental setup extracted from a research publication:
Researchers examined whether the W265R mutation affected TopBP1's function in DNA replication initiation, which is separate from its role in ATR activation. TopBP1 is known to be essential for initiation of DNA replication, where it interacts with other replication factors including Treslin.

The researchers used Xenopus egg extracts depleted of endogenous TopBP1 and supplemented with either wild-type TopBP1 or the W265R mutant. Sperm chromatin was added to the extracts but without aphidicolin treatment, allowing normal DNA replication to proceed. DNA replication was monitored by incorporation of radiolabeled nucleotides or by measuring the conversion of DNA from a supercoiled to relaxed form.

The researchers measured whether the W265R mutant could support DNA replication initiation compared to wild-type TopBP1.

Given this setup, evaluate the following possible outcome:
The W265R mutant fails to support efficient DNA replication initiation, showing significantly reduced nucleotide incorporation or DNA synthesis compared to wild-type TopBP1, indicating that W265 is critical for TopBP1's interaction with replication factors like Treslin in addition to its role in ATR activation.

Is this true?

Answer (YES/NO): NO